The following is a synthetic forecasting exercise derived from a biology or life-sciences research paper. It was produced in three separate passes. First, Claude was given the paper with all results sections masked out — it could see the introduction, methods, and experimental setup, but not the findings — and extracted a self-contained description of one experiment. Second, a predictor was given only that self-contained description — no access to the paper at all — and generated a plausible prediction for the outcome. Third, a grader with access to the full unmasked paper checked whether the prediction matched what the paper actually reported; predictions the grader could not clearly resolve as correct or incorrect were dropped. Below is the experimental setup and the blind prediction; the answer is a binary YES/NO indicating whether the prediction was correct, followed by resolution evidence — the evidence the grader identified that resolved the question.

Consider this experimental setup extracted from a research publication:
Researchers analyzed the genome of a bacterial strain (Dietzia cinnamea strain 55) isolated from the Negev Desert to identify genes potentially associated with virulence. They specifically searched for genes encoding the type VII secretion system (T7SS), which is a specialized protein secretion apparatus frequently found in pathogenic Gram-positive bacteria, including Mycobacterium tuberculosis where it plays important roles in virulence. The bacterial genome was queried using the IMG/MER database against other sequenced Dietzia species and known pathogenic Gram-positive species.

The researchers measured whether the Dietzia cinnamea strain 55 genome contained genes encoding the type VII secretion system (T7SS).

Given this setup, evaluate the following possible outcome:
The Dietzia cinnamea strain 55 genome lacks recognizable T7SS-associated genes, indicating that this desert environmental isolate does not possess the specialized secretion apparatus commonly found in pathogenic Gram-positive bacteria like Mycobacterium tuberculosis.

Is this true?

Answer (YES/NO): YES